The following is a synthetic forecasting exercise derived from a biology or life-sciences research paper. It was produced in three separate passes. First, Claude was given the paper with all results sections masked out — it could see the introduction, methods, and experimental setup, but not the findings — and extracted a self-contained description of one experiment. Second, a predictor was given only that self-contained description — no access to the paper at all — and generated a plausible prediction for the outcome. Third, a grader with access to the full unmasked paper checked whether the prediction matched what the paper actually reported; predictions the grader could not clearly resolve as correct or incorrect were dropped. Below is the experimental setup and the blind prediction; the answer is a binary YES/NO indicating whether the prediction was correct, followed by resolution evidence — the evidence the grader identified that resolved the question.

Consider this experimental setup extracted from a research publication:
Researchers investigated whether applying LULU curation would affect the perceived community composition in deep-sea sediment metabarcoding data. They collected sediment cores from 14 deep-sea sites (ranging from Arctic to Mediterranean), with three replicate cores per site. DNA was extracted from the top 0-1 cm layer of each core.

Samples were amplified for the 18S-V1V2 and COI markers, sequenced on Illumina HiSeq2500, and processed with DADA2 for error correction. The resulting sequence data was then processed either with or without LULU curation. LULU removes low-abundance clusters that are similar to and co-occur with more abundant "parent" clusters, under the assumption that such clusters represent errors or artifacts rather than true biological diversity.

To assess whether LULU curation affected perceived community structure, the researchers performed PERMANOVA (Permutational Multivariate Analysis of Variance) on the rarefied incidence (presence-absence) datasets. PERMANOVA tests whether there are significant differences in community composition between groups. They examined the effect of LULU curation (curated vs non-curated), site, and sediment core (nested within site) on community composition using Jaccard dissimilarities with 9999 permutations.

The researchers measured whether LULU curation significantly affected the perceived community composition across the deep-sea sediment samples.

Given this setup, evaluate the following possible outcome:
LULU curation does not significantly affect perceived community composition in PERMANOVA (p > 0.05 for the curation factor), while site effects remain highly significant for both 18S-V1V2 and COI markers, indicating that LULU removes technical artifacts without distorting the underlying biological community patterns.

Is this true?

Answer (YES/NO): NO